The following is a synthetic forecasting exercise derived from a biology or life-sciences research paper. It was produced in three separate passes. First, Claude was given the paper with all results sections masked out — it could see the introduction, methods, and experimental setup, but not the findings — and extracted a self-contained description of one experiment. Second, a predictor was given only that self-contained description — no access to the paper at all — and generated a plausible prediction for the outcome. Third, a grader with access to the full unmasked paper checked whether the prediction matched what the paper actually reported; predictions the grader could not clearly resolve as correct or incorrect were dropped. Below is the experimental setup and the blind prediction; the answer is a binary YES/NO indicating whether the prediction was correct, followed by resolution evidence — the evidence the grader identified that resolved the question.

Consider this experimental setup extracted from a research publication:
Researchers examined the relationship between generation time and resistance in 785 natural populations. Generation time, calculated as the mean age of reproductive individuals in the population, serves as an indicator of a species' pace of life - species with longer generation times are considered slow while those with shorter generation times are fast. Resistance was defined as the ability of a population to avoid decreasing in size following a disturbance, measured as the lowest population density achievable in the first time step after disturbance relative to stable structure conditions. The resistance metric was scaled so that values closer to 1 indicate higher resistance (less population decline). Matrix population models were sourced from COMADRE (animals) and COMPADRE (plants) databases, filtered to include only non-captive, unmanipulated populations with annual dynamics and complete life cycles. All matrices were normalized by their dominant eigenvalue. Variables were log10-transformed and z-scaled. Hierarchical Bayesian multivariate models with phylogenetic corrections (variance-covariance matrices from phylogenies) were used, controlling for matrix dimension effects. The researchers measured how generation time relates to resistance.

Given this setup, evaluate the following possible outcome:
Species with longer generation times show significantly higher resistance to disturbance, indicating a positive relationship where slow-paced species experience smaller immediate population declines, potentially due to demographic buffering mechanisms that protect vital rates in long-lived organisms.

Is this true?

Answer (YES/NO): NO